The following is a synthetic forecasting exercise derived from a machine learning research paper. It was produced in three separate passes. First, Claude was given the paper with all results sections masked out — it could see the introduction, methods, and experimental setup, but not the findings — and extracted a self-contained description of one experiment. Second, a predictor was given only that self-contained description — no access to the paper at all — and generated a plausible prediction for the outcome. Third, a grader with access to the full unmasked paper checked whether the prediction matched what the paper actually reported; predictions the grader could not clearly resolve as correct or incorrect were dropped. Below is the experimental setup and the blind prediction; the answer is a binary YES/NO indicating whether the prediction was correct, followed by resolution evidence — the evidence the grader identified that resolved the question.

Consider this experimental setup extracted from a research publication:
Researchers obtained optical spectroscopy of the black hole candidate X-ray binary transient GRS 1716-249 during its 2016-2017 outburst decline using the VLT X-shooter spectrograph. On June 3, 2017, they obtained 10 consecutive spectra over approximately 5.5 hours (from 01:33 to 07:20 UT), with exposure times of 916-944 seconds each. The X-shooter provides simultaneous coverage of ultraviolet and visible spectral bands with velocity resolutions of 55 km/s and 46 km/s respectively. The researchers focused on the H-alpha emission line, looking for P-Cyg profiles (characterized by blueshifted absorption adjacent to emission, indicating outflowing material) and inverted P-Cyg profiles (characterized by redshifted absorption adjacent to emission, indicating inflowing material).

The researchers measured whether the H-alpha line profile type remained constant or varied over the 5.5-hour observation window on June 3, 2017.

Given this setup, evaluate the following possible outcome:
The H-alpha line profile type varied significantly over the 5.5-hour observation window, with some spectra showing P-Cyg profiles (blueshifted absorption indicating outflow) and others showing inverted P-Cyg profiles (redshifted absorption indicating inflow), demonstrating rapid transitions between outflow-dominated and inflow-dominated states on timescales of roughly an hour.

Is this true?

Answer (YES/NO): NO